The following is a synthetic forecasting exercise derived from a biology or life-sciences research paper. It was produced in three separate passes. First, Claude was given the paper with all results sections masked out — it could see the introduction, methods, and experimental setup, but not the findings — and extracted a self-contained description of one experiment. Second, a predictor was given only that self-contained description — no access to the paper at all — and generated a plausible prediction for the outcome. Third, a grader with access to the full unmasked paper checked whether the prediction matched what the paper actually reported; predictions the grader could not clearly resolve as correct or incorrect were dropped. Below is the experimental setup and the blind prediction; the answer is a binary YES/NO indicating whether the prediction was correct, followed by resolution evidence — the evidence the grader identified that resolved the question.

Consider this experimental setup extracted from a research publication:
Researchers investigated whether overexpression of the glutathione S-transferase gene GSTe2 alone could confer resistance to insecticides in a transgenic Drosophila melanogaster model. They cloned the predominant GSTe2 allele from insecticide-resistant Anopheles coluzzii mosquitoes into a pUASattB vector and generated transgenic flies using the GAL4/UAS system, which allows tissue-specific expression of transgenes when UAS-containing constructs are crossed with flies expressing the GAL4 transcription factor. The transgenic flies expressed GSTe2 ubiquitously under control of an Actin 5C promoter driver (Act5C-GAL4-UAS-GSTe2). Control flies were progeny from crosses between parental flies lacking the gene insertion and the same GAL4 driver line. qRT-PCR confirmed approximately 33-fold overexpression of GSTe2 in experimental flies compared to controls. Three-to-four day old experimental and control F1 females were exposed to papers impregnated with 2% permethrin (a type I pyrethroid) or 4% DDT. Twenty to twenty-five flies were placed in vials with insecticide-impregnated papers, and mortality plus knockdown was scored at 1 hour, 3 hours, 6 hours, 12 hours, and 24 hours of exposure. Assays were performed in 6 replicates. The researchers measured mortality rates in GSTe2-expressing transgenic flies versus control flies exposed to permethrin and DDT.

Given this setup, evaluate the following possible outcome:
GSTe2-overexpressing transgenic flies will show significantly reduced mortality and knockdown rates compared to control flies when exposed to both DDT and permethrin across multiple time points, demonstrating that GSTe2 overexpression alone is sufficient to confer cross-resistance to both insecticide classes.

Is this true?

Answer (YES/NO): YES